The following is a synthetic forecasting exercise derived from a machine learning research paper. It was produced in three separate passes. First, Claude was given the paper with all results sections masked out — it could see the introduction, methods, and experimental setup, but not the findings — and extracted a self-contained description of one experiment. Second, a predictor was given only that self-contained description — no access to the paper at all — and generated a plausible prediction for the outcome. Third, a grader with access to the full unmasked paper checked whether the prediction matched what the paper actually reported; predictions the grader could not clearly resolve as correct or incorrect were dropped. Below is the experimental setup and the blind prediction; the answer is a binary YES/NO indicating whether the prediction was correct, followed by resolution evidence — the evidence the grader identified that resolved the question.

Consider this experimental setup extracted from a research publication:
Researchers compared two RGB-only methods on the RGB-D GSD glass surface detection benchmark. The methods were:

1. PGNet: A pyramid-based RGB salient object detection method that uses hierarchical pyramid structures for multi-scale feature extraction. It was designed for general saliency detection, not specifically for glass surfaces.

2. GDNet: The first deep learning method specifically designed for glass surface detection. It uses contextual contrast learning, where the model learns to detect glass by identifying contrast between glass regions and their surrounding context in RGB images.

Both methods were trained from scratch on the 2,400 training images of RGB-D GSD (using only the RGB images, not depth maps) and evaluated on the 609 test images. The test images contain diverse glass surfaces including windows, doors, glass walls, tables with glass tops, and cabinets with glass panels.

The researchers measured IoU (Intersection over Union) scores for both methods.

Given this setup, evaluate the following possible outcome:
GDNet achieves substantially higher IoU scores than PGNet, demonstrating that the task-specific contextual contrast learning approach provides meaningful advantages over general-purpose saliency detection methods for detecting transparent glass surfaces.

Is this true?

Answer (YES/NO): NO